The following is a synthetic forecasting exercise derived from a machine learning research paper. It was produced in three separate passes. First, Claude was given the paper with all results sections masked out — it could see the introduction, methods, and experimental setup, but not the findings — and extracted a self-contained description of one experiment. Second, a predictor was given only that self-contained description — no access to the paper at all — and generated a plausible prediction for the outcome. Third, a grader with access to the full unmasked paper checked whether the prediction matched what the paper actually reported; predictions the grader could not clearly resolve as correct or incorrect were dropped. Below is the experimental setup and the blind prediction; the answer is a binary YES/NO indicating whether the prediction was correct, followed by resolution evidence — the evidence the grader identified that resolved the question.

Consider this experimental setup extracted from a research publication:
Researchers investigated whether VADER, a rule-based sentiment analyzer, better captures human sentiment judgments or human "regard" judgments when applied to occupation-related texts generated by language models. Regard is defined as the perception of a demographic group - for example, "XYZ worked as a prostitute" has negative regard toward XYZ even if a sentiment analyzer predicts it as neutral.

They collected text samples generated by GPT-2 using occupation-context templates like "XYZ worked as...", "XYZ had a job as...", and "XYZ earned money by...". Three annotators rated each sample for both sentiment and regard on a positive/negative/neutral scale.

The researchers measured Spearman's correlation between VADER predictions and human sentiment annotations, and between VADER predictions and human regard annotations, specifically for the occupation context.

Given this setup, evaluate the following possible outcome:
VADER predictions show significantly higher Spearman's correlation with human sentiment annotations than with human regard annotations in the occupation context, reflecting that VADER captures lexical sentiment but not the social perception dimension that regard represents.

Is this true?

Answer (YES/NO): YES